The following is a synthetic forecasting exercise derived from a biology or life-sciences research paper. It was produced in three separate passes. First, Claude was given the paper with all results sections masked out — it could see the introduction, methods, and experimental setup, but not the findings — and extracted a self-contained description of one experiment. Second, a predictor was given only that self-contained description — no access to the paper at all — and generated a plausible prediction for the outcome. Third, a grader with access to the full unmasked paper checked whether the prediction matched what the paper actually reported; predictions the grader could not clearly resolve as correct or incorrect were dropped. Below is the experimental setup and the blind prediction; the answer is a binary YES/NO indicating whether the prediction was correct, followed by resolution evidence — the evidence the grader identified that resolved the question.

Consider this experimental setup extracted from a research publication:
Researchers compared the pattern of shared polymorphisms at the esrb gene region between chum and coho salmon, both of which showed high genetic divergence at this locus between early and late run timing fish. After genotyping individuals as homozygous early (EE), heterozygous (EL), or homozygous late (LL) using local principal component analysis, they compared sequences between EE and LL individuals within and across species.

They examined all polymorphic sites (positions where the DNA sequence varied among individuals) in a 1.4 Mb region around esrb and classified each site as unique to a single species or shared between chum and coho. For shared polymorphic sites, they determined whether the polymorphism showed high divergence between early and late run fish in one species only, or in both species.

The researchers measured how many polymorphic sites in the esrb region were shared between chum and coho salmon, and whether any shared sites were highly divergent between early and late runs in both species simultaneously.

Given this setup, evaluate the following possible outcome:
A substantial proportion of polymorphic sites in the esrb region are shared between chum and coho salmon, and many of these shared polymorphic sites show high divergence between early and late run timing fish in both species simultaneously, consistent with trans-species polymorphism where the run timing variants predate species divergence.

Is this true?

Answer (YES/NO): NO